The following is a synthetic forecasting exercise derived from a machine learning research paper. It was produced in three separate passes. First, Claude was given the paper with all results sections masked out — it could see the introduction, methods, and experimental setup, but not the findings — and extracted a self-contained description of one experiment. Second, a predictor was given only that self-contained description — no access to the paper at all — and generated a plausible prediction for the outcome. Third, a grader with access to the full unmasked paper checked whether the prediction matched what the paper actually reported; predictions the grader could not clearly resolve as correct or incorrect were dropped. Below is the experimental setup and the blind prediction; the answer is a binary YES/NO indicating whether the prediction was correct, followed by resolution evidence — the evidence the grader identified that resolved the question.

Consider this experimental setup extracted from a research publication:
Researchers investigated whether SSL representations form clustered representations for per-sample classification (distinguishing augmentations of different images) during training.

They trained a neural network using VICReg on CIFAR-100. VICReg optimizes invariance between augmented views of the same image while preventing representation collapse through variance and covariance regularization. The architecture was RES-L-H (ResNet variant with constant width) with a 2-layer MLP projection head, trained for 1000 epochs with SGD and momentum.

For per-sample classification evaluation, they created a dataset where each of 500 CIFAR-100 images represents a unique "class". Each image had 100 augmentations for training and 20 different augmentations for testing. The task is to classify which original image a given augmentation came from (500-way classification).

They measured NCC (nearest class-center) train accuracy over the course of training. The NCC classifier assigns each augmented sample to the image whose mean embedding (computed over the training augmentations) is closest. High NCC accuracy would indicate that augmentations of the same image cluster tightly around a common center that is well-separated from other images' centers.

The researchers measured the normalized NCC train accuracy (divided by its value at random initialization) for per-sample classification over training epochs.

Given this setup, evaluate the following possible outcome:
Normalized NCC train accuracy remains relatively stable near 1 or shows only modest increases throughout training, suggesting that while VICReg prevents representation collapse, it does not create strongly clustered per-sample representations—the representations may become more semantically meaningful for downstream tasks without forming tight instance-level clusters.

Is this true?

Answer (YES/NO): NO